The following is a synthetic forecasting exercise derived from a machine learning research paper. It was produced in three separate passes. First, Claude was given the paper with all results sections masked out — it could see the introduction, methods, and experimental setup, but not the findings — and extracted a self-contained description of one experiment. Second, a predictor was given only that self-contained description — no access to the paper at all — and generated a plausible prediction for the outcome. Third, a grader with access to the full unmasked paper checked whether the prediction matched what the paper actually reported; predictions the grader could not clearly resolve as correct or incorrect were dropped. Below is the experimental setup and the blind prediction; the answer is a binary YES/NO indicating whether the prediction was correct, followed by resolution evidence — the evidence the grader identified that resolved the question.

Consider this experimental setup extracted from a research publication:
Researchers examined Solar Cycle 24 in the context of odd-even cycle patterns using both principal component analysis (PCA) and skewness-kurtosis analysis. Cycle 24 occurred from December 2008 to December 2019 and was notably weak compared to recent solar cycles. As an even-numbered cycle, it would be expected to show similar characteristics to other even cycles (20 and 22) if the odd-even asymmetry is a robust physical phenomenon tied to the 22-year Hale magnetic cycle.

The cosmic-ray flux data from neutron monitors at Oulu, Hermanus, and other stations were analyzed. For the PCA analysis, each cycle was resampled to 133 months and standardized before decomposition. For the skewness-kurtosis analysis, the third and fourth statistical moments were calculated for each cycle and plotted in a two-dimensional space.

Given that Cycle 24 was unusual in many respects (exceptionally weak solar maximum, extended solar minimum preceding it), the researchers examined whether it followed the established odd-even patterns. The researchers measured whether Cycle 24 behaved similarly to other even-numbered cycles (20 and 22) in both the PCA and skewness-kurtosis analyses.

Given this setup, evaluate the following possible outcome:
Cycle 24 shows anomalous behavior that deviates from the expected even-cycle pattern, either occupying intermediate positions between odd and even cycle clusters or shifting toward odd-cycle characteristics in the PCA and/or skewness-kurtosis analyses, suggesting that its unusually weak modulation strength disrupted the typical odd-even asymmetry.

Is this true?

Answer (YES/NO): YES